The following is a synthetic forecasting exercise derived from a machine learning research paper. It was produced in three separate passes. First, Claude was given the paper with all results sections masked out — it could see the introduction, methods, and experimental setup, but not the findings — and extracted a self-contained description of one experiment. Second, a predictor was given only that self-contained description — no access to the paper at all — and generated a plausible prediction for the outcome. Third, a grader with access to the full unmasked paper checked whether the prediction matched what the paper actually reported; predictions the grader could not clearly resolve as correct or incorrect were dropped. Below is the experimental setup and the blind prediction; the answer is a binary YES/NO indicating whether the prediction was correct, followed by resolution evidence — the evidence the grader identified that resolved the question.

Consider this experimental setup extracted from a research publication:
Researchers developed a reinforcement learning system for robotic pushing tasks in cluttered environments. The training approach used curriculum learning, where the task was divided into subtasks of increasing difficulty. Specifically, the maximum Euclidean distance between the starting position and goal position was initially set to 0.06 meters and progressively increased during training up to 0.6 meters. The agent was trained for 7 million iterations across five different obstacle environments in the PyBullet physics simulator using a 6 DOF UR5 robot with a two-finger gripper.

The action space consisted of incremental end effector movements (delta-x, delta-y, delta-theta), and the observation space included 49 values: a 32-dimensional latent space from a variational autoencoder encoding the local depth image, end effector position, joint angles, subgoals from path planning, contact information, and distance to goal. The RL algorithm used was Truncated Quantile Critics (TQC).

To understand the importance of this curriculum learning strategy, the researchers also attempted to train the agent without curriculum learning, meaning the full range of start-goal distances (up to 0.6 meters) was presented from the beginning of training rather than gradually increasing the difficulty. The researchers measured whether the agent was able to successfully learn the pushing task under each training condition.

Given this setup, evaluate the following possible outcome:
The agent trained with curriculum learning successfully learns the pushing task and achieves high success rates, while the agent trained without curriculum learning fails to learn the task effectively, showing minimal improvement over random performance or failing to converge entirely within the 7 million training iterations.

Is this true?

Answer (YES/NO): YES